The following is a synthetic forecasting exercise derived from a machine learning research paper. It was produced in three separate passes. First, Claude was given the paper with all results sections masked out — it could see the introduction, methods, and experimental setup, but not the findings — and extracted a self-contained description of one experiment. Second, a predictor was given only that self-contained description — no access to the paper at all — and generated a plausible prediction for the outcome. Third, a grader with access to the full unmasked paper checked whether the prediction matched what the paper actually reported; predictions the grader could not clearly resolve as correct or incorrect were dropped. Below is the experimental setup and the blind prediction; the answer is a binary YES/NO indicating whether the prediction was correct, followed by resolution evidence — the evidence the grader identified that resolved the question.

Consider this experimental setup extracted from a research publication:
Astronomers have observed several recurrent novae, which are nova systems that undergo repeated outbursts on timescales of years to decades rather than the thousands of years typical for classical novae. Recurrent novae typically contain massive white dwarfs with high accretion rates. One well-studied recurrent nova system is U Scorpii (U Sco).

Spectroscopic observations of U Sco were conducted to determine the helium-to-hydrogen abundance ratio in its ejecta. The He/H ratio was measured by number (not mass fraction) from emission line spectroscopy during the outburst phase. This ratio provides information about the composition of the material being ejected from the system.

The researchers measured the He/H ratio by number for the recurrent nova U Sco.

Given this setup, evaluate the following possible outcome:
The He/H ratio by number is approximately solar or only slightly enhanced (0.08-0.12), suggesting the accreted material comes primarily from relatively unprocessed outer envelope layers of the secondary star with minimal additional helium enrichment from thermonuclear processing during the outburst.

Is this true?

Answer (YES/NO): NO